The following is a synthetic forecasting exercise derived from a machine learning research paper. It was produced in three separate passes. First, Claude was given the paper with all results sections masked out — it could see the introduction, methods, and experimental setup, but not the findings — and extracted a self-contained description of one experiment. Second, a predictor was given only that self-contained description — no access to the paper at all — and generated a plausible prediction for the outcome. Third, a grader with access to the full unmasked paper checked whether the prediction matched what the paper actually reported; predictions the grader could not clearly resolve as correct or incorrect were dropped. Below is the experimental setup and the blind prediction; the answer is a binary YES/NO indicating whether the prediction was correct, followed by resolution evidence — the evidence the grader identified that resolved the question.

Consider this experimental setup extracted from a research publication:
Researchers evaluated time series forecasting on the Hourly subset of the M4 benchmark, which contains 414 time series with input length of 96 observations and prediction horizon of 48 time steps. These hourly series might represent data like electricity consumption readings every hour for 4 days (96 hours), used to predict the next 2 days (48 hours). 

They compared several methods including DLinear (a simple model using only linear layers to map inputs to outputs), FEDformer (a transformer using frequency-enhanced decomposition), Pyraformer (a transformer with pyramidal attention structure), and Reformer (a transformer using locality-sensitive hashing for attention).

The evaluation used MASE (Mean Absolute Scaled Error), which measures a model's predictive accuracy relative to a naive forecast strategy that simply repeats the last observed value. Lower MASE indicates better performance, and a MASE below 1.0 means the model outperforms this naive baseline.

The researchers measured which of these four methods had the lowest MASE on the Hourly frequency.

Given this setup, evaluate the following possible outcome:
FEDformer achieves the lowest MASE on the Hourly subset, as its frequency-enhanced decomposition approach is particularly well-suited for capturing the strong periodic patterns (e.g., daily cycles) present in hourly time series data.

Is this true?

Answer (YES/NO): NO